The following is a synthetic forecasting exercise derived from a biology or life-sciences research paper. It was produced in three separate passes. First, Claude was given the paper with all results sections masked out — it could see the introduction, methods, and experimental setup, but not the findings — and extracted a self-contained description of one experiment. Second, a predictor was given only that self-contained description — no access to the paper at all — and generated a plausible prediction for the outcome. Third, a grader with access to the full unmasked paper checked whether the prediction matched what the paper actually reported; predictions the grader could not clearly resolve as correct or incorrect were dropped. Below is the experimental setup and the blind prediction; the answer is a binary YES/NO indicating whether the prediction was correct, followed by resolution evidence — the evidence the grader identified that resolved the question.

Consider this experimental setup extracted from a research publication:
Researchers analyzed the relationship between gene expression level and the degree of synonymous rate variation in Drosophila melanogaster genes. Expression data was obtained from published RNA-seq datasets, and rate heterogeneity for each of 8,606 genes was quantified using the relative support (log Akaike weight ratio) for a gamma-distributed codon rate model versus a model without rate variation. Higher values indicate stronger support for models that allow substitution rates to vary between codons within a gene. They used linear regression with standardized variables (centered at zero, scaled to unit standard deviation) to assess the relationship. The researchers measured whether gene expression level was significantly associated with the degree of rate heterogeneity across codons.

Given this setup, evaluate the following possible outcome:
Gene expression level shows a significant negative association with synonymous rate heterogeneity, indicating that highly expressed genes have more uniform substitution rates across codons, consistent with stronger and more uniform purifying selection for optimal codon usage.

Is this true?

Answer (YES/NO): NO